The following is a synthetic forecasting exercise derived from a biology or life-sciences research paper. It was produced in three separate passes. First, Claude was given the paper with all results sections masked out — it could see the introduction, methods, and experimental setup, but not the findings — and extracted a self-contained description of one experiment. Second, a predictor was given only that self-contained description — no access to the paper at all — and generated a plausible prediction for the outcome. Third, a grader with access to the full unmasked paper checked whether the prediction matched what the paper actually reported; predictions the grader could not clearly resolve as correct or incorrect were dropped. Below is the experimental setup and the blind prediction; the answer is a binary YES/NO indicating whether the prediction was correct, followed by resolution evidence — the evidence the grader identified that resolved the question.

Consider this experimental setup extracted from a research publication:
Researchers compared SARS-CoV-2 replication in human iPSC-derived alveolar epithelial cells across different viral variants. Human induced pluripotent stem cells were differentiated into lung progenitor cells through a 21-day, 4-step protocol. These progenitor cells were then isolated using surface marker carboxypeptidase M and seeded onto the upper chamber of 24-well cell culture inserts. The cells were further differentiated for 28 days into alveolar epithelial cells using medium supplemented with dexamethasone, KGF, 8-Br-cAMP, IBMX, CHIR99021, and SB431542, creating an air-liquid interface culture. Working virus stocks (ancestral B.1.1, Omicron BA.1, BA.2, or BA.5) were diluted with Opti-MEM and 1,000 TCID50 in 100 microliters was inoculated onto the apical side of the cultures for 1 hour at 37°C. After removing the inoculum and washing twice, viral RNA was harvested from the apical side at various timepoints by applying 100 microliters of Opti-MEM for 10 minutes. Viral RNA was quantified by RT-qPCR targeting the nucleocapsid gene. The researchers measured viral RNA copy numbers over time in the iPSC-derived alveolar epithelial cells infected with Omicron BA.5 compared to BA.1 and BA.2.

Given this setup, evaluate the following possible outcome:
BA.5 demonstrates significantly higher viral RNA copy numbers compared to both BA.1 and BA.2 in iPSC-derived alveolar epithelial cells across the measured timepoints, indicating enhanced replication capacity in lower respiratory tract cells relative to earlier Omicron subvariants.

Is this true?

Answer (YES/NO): NO